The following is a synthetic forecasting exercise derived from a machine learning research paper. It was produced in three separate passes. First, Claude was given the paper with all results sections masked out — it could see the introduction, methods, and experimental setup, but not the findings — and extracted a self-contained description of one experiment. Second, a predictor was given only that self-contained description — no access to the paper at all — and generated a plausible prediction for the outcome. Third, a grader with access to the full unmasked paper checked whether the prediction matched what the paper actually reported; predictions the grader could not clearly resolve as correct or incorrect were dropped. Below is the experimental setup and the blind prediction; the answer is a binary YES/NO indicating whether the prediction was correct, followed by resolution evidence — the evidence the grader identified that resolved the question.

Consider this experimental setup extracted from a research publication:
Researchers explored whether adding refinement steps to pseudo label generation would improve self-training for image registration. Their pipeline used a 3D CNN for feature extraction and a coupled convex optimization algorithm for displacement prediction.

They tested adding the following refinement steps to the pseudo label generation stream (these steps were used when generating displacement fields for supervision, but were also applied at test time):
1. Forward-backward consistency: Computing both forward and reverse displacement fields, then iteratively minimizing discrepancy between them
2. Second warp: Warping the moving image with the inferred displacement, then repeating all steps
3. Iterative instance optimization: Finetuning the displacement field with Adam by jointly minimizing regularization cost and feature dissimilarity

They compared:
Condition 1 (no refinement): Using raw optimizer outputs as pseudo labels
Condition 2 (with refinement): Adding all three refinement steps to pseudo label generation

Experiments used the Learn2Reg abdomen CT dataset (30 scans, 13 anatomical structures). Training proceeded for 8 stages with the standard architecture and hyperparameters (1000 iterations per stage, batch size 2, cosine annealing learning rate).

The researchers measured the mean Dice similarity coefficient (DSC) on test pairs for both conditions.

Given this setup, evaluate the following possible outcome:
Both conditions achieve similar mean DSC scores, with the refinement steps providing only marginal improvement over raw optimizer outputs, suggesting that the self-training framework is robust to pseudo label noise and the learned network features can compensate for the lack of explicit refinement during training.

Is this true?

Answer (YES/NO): NO